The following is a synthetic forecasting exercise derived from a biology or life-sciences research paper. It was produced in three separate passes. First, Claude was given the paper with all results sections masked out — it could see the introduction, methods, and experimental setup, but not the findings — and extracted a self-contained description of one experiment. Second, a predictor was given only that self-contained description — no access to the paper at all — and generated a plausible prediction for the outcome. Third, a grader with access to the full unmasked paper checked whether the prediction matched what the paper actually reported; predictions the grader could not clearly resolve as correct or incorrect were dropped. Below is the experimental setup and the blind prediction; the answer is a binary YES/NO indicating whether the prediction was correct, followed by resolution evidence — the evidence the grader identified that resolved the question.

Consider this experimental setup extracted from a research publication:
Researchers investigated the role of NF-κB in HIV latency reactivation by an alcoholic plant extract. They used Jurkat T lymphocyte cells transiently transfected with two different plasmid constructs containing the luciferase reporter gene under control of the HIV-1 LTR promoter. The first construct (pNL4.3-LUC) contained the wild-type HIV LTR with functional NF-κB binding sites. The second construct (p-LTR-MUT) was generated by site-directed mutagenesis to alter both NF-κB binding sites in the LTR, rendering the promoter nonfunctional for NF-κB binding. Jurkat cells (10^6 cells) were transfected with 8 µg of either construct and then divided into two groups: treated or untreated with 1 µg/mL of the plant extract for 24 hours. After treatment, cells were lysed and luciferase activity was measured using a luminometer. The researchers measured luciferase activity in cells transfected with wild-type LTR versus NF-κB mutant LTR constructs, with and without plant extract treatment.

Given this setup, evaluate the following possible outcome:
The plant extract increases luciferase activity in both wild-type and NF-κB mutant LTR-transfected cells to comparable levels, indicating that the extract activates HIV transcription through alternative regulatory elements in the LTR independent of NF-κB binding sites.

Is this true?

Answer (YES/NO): NO